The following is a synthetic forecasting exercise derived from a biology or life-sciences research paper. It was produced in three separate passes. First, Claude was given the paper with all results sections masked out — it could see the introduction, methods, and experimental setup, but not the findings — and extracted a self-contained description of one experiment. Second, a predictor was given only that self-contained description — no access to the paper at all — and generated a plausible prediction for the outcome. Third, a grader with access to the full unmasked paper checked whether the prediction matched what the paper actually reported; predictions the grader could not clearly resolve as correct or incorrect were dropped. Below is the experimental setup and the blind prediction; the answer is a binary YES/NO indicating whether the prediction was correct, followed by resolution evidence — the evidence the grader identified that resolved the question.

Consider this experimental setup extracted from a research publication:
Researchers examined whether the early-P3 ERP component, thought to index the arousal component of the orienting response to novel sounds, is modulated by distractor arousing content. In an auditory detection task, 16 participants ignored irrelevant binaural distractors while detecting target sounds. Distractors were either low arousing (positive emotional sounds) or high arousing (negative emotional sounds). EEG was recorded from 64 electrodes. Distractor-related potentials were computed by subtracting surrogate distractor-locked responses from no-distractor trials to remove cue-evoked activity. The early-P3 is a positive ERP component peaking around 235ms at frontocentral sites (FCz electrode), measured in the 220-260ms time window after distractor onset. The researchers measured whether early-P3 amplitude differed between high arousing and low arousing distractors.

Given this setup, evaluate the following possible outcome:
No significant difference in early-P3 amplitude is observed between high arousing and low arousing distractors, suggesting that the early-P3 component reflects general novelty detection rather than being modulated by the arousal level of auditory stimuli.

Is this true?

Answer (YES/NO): NO